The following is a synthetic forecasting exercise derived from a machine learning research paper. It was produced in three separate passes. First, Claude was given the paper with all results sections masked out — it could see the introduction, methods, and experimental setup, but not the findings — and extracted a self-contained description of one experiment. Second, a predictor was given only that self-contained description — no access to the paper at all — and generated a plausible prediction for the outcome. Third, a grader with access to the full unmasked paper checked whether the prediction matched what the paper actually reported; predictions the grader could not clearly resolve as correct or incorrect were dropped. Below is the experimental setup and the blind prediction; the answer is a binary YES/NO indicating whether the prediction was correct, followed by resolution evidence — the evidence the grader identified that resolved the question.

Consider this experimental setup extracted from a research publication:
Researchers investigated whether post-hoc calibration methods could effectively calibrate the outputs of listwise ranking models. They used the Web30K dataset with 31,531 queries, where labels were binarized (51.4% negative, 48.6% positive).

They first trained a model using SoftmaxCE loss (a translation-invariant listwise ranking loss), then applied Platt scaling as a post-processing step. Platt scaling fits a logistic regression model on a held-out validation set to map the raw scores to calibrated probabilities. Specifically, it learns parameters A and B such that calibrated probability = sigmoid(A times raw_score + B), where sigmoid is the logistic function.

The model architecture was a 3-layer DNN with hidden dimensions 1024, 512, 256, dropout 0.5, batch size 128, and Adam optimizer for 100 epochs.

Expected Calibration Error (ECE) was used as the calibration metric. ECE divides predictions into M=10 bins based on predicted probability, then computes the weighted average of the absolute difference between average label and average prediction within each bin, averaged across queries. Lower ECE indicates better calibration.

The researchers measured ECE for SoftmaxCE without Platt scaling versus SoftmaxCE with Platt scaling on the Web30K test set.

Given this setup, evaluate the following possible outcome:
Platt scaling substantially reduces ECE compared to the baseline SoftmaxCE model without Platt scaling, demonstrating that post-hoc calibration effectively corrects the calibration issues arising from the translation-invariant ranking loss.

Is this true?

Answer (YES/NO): YES